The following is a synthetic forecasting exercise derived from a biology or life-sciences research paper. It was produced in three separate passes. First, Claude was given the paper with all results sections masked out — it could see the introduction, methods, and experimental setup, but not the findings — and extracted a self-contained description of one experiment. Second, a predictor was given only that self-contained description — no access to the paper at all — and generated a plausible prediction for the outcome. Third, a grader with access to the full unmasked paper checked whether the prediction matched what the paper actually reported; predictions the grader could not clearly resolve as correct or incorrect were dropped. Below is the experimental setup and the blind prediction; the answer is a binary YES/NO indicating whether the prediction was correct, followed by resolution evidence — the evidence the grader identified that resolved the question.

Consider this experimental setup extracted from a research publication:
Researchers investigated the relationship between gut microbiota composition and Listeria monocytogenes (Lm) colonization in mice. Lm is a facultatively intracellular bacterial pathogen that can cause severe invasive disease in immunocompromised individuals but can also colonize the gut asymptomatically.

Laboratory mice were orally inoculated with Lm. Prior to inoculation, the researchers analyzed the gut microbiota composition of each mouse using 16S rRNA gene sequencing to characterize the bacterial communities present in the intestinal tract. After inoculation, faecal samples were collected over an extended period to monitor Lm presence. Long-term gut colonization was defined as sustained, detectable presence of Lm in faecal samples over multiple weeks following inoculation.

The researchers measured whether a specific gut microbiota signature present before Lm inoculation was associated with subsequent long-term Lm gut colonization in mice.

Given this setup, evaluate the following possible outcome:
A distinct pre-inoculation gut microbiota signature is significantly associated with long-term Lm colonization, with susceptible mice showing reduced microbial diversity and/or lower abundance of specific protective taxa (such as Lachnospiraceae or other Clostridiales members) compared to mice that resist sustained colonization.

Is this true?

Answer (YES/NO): YES